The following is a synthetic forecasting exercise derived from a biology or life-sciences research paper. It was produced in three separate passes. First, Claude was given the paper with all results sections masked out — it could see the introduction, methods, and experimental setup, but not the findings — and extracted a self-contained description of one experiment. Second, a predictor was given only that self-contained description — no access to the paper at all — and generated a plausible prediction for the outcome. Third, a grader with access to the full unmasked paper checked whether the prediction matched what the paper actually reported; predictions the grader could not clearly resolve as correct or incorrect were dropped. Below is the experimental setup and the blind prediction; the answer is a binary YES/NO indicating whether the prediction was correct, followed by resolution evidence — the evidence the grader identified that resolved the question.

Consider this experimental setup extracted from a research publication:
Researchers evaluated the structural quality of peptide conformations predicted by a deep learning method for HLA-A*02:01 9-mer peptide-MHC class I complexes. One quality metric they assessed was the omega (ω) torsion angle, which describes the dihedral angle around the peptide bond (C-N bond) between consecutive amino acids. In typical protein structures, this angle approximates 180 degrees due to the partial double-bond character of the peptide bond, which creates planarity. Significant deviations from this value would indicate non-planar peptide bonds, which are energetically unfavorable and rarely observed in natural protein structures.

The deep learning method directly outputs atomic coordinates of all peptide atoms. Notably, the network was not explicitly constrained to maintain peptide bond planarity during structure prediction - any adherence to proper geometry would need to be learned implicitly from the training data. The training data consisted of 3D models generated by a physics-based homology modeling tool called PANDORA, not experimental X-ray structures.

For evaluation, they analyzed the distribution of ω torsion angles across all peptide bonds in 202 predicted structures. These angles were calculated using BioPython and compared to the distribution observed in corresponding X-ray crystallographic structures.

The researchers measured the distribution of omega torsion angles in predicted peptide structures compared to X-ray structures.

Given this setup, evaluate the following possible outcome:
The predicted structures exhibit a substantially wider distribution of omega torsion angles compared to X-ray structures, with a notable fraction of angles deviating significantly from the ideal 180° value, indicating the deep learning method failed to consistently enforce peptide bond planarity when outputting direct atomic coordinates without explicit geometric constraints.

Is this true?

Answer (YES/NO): NO